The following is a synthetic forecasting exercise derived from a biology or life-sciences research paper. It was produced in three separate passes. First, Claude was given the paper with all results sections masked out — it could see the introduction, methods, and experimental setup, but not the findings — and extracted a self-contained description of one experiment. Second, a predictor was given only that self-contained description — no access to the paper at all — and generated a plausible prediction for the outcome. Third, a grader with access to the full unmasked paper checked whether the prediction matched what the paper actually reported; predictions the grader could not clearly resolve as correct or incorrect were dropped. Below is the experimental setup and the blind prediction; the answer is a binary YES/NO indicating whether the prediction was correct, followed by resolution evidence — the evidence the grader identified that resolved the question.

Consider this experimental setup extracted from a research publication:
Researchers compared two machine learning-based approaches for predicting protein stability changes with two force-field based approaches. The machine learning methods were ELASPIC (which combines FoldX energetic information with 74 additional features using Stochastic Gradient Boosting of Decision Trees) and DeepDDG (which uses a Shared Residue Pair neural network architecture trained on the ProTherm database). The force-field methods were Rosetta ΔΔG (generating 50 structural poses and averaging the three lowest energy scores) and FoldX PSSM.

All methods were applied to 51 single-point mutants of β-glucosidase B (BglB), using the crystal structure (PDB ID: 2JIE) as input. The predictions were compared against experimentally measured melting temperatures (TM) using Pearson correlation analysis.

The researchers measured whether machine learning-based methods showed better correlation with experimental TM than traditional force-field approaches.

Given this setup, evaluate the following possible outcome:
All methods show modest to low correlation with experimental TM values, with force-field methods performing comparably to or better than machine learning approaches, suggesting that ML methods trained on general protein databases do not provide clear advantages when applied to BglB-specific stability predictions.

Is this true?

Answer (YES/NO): YES